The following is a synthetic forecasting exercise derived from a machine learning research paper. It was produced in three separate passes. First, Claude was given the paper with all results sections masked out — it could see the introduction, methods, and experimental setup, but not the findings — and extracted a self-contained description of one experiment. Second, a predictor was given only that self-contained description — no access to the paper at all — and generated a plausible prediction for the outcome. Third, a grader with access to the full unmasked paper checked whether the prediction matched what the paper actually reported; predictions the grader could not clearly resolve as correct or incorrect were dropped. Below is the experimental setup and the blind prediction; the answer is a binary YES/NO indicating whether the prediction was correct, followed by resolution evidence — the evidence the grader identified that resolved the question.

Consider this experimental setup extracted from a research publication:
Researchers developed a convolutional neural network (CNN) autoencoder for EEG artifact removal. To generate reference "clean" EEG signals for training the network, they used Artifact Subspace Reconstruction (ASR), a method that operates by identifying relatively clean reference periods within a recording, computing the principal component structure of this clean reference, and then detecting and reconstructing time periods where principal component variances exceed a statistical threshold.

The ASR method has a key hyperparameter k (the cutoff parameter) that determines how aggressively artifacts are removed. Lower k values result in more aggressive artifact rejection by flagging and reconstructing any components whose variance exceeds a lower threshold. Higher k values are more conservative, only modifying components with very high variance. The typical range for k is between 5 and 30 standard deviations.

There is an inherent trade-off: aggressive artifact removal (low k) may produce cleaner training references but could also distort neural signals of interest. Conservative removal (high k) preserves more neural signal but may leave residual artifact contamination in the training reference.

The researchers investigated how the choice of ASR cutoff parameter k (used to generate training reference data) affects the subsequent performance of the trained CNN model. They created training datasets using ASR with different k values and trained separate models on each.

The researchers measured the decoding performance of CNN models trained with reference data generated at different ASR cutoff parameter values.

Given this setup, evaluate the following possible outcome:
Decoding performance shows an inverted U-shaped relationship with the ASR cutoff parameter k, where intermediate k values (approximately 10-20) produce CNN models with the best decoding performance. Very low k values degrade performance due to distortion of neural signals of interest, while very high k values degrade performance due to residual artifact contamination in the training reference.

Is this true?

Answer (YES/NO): NO